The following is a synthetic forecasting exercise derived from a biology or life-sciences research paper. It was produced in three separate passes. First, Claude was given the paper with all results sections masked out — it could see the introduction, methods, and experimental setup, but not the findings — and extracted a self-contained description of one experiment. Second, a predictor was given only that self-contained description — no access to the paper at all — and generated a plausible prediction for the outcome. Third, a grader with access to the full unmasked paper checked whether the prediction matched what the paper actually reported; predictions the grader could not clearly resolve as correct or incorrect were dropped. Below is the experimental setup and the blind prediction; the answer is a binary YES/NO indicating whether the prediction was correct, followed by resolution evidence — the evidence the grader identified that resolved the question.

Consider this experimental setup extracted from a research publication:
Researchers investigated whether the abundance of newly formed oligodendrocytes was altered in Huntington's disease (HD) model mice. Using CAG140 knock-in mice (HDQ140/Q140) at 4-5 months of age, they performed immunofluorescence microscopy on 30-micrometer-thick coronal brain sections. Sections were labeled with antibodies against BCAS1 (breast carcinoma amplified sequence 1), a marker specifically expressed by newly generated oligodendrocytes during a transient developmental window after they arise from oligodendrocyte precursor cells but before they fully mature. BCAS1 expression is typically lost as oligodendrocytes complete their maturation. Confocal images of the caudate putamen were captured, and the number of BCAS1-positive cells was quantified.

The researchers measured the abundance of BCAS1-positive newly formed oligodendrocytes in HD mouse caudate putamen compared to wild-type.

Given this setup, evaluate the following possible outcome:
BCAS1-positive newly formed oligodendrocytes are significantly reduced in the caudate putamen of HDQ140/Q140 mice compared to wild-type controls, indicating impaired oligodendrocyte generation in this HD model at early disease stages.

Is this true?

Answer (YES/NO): NO